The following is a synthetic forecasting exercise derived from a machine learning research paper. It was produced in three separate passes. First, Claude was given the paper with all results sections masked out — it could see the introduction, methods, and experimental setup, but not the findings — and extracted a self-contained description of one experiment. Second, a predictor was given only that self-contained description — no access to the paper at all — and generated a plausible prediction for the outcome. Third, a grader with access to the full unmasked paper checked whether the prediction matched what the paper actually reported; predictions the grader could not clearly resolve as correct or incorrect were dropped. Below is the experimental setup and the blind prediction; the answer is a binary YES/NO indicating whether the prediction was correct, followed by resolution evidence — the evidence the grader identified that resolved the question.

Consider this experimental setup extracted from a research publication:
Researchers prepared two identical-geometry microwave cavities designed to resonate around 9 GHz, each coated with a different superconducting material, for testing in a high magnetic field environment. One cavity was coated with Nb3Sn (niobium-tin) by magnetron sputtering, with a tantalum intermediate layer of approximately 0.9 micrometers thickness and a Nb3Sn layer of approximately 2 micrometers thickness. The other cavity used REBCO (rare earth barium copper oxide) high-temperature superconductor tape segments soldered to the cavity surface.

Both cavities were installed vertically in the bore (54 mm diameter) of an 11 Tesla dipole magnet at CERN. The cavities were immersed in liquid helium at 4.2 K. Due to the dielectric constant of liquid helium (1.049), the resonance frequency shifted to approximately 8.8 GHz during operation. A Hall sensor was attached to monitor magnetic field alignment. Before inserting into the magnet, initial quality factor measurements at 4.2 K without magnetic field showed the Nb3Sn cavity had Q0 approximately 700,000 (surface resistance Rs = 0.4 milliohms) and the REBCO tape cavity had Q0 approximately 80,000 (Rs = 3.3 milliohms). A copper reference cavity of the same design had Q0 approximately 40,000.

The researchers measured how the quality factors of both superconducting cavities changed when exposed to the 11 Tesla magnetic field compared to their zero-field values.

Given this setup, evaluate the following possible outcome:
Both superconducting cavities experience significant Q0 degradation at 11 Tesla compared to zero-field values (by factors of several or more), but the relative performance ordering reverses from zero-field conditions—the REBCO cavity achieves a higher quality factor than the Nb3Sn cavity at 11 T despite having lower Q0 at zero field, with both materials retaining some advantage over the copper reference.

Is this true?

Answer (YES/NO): NO